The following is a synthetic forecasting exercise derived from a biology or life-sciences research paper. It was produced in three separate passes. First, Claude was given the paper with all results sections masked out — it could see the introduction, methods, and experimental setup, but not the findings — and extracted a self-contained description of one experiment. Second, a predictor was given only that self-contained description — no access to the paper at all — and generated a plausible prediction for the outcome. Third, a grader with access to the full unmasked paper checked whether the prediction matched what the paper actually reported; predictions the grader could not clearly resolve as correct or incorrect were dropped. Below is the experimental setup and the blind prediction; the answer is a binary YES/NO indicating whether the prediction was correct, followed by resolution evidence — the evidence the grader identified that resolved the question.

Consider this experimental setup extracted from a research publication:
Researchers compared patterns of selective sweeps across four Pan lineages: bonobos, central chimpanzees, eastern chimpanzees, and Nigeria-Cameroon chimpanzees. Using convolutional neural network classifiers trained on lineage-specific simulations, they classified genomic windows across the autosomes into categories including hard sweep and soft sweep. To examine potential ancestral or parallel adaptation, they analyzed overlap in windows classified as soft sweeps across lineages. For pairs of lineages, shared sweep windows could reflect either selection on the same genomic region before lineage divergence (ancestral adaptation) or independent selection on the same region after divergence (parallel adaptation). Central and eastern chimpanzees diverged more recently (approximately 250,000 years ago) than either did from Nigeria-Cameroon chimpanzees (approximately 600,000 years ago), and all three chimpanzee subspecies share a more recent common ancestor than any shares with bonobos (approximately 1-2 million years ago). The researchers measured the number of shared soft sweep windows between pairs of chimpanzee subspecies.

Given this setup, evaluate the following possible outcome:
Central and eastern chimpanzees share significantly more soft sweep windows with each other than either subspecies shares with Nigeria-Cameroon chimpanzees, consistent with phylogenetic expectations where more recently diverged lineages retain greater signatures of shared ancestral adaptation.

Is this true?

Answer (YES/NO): YES